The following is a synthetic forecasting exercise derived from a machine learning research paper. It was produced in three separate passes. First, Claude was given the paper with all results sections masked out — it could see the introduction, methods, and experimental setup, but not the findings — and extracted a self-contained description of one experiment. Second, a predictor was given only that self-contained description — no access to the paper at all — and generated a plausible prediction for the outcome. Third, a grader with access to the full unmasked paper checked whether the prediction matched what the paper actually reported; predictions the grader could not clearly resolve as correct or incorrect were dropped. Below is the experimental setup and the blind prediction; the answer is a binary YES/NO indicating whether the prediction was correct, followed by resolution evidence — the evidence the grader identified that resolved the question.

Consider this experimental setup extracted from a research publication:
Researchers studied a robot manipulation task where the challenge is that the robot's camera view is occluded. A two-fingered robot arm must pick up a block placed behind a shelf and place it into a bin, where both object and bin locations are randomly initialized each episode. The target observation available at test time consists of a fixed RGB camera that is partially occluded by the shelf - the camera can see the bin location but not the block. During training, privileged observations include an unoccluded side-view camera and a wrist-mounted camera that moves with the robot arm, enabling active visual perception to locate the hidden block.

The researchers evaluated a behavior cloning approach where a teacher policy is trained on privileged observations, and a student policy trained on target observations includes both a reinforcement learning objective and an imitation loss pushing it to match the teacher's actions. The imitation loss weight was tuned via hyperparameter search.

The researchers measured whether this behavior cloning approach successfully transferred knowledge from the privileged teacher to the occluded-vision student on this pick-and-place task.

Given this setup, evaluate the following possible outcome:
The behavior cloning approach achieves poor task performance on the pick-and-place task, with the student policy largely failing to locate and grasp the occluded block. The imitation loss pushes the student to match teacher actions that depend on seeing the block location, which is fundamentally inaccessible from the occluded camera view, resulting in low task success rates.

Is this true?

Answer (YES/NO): YES